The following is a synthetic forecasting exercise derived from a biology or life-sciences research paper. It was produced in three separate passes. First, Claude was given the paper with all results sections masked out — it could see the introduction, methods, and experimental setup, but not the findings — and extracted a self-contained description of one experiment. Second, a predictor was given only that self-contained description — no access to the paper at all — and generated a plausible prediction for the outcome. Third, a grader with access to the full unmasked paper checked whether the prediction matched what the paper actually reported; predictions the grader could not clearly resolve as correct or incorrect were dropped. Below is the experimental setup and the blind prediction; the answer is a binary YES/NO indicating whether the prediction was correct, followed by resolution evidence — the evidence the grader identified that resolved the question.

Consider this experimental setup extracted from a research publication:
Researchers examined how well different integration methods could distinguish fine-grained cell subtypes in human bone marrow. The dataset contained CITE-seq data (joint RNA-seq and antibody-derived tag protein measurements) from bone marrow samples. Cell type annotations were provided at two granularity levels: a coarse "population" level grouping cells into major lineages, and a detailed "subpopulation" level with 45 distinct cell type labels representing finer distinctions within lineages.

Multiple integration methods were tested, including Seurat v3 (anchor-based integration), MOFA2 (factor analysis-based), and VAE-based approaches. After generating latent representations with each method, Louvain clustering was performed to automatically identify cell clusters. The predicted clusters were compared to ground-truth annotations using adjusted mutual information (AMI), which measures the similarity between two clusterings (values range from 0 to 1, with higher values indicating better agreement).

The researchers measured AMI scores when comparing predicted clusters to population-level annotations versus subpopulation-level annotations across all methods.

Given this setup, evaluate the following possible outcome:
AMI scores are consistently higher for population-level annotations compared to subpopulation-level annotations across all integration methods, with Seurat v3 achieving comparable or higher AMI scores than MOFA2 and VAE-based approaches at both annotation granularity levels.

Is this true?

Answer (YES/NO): NO